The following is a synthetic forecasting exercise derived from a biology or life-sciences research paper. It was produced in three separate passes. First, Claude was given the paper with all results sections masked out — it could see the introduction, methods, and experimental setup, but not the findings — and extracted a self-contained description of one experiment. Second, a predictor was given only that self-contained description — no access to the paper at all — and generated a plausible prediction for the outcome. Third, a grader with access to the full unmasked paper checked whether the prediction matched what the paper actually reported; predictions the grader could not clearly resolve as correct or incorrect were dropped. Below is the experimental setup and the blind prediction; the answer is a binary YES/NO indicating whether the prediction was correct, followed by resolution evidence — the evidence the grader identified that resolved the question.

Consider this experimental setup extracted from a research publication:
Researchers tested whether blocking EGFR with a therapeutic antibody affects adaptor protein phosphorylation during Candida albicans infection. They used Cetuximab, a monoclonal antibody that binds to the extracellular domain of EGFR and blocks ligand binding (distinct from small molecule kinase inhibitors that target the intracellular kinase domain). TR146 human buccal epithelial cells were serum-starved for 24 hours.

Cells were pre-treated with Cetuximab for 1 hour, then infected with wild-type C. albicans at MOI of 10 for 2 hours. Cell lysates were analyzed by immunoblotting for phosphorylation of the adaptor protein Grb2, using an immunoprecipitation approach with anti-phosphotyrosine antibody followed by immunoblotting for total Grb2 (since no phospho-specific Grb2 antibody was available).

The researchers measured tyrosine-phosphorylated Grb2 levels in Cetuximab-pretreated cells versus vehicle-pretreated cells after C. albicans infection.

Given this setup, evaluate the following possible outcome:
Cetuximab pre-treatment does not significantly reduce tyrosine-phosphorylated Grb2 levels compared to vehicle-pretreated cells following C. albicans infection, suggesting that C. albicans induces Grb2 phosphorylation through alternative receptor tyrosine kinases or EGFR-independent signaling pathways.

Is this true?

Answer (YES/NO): NO